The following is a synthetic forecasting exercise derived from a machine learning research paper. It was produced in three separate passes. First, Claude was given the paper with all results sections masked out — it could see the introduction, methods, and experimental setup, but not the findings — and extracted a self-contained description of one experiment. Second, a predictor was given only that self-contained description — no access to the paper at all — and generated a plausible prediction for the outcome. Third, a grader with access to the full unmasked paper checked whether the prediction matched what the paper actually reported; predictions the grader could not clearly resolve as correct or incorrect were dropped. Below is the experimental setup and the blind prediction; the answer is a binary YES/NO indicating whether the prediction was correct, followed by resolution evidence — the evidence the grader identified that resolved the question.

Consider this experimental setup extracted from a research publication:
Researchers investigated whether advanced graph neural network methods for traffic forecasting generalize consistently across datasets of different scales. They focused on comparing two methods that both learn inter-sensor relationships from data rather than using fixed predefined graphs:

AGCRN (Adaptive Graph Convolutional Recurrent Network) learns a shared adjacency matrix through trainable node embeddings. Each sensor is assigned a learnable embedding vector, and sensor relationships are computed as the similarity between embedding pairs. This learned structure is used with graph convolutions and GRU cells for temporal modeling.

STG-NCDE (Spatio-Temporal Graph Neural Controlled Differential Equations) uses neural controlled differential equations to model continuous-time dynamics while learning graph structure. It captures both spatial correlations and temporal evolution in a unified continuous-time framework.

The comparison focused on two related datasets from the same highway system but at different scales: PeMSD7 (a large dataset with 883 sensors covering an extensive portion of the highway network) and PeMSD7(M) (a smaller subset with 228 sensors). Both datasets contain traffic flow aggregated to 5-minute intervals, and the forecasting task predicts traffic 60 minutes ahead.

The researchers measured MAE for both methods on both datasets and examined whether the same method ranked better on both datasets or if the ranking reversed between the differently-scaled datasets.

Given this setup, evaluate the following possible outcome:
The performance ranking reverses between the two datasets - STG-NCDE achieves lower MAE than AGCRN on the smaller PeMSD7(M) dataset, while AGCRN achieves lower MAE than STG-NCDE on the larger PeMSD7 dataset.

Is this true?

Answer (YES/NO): NO